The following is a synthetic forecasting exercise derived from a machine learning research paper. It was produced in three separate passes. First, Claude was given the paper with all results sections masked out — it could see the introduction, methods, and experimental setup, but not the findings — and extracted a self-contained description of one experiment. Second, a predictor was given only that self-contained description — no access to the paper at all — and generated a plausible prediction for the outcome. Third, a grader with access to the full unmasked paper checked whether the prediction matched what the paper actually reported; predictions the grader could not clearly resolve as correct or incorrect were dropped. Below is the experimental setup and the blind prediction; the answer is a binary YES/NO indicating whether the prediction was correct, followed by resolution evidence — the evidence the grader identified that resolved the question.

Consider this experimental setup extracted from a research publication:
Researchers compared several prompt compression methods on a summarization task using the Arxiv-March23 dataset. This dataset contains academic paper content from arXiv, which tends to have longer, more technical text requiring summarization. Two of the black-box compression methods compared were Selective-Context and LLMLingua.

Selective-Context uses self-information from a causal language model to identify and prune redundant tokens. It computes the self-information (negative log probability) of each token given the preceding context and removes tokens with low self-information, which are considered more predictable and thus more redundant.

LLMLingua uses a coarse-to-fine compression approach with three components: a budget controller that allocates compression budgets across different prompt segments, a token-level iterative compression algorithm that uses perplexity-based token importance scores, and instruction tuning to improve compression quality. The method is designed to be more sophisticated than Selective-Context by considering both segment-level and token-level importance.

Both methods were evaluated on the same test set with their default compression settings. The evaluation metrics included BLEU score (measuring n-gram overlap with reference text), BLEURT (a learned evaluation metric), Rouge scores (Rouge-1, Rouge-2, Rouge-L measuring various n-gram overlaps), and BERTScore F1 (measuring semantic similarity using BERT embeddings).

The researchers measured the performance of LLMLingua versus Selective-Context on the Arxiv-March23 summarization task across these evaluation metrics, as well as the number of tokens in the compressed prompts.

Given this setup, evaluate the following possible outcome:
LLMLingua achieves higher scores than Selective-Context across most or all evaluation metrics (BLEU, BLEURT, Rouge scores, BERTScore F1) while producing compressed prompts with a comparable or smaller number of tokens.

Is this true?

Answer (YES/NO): NO